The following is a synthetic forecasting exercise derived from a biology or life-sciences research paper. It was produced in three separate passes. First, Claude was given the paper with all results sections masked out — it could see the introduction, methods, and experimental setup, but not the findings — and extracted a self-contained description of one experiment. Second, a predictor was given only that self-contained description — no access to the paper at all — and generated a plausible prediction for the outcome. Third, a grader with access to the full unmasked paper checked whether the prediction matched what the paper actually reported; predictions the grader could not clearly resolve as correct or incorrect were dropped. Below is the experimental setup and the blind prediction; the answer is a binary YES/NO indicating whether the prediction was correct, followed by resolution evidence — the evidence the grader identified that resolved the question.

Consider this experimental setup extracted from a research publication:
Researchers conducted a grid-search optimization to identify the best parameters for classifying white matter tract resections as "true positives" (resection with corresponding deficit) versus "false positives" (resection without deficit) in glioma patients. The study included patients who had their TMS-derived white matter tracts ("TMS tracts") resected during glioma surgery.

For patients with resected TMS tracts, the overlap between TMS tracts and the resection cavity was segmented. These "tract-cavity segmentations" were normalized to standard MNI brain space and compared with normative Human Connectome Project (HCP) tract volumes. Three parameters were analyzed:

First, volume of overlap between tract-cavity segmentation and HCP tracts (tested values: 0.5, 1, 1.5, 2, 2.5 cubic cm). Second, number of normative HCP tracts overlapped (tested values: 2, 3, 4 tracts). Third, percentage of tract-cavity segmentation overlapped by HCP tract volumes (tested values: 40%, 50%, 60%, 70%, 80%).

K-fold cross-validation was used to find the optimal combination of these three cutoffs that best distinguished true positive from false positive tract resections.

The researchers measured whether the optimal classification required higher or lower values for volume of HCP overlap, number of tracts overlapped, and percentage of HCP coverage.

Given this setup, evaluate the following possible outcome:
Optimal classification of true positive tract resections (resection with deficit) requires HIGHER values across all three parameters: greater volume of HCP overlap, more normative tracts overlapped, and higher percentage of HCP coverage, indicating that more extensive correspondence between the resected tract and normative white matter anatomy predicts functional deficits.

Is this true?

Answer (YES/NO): YES